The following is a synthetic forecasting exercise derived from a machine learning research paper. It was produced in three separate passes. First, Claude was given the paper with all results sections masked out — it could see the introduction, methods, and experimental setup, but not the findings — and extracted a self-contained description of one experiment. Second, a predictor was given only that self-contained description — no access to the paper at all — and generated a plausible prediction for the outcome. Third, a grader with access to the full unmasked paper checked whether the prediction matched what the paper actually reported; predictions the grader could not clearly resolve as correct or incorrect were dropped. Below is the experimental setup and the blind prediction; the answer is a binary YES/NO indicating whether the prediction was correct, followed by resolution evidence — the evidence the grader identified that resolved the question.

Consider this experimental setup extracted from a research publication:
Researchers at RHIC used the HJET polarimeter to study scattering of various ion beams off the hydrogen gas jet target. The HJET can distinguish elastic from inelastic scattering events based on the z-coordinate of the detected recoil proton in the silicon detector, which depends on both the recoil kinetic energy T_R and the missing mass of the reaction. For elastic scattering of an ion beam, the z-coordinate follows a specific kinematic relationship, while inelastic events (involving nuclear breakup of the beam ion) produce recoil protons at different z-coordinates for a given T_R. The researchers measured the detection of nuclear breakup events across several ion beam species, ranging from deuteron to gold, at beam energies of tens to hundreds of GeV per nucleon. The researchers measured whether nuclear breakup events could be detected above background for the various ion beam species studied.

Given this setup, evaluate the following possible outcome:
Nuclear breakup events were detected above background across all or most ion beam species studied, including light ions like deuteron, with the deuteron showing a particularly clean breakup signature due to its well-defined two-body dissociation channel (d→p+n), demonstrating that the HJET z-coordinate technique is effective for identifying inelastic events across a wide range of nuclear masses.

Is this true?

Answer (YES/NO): NO